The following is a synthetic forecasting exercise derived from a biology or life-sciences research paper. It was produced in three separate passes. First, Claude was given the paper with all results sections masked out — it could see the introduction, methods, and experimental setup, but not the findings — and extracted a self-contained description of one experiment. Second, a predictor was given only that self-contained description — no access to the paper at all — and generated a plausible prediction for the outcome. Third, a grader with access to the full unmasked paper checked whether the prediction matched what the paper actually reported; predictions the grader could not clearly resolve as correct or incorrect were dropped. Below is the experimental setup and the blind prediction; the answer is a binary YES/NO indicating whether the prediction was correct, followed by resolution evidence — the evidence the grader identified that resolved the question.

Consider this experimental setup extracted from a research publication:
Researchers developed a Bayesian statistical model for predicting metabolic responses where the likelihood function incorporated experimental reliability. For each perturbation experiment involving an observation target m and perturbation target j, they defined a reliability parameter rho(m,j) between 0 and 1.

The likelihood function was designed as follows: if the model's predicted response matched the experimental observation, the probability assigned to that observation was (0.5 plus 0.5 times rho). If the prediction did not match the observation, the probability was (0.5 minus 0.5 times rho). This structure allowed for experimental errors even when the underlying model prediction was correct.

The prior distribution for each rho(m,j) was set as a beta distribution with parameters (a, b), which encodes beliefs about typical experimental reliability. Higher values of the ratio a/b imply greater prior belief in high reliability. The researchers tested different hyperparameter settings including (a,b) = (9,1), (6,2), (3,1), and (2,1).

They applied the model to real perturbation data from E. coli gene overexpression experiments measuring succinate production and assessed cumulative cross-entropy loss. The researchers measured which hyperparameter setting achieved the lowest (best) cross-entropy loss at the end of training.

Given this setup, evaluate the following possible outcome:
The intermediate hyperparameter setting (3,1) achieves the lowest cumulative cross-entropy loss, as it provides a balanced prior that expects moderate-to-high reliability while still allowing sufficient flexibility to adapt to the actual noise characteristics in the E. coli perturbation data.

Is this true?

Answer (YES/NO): NO